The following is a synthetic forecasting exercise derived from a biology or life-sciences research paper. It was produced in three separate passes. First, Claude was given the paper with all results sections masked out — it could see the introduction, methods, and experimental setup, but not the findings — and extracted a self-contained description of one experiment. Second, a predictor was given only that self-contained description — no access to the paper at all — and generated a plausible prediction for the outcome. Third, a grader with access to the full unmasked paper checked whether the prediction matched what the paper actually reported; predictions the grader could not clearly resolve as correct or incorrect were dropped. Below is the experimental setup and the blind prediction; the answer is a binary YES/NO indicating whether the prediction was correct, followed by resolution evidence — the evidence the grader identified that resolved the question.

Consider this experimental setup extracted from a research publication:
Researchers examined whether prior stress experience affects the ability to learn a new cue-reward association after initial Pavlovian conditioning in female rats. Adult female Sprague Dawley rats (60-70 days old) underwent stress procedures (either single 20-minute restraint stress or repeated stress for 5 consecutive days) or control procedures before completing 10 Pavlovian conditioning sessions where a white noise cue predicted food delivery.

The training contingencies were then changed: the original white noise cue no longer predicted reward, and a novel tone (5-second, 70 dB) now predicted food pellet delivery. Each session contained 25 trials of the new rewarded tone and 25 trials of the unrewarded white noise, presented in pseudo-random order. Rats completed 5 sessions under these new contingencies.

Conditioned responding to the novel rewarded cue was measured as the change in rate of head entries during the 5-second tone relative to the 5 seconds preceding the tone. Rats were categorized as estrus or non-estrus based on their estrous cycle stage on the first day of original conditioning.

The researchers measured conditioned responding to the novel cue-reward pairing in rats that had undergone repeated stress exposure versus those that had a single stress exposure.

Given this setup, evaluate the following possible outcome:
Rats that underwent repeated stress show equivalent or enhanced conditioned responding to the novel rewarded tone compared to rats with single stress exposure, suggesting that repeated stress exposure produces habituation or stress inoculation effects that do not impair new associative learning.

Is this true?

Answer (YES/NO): YES